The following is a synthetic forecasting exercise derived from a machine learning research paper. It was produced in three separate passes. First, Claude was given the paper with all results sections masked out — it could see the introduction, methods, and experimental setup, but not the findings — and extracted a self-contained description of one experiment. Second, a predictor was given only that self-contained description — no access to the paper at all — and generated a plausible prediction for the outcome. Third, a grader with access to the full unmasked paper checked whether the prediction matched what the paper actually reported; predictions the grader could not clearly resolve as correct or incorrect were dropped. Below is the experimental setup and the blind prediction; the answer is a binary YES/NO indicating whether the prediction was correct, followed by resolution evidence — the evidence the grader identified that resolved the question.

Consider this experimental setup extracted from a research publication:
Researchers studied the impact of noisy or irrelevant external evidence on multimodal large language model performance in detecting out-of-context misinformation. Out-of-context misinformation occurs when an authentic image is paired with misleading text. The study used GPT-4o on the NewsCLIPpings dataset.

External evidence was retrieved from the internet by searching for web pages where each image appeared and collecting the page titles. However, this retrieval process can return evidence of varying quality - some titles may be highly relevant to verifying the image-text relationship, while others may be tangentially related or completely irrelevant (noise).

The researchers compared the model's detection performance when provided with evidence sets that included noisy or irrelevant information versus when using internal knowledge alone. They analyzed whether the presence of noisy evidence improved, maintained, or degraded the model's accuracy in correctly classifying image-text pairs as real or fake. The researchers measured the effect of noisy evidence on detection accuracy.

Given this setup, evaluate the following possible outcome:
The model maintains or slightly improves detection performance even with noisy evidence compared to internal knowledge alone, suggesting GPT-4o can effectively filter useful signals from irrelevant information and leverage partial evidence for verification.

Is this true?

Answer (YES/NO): NO